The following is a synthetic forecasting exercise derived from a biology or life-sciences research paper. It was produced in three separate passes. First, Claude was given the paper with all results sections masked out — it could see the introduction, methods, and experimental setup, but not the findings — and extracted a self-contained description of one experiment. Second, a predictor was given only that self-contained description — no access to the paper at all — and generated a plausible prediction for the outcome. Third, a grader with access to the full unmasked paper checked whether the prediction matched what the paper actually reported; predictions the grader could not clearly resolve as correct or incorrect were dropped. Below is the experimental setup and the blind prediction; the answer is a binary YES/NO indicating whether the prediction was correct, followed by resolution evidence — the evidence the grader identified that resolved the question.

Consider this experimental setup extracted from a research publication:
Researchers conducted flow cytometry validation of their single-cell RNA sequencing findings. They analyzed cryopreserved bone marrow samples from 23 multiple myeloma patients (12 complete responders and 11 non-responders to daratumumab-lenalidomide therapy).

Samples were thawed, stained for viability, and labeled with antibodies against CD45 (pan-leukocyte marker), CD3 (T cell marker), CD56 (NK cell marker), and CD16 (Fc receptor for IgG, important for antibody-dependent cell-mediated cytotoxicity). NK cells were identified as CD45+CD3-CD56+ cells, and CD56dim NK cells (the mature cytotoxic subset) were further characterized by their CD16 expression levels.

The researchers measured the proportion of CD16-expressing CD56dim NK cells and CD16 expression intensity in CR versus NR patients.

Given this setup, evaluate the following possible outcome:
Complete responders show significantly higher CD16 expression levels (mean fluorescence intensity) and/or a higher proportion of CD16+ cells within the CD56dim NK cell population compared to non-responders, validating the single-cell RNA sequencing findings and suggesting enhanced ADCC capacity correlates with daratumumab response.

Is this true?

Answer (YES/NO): YES